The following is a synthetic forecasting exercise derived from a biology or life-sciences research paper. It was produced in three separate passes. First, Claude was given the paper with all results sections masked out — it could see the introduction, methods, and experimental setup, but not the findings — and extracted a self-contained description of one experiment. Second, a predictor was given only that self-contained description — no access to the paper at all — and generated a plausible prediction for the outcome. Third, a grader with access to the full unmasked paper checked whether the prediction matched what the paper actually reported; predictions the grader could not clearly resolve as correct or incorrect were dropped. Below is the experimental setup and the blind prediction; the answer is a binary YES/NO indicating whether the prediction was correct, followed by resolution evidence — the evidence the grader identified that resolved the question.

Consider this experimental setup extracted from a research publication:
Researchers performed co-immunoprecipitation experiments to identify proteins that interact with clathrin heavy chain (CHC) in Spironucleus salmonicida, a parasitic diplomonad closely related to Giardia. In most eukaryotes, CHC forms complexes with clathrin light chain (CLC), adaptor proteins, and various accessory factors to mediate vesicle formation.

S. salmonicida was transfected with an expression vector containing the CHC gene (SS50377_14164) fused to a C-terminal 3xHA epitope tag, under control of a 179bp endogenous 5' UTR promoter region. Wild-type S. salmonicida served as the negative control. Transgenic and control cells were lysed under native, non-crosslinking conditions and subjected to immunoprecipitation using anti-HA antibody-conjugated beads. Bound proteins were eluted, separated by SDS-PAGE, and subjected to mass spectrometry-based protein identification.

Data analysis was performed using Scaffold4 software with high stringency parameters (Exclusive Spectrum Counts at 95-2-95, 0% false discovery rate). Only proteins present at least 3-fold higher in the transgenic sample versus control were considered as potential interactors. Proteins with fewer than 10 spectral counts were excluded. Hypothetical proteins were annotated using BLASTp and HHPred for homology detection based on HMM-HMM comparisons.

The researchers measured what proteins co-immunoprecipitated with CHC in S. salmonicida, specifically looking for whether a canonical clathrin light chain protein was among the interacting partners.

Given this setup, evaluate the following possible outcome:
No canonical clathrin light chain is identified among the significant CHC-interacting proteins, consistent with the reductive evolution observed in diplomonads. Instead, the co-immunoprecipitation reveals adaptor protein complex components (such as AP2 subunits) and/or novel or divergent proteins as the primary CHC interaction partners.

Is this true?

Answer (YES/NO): YES